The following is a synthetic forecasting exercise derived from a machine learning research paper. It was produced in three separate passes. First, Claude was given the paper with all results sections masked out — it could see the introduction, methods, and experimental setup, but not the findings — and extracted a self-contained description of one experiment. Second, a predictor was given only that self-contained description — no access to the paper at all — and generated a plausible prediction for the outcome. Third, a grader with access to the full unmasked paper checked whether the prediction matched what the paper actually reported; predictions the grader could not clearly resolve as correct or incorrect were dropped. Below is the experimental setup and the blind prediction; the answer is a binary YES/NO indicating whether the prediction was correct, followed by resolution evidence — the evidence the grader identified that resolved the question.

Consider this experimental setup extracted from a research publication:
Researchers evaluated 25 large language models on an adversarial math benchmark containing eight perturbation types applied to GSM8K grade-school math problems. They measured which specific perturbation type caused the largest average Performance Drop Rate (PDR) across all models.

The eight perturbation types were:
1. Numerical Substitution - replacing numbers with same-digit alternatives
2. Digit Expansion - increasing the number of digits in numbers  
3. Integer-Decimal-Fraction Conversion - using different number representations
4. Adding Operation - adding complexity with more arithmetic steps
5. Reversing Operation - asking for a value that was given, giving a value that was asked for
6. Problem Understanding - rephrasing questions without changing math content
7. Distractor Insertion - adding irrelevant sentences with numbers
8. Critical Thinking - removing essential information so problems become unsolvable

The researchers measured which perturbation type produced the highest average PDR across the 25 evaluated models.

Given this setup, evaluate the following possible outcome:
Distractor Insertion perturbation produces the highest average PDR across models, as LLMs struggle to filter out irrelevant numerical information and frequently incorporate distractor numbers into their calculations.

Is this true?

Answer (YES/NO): NO